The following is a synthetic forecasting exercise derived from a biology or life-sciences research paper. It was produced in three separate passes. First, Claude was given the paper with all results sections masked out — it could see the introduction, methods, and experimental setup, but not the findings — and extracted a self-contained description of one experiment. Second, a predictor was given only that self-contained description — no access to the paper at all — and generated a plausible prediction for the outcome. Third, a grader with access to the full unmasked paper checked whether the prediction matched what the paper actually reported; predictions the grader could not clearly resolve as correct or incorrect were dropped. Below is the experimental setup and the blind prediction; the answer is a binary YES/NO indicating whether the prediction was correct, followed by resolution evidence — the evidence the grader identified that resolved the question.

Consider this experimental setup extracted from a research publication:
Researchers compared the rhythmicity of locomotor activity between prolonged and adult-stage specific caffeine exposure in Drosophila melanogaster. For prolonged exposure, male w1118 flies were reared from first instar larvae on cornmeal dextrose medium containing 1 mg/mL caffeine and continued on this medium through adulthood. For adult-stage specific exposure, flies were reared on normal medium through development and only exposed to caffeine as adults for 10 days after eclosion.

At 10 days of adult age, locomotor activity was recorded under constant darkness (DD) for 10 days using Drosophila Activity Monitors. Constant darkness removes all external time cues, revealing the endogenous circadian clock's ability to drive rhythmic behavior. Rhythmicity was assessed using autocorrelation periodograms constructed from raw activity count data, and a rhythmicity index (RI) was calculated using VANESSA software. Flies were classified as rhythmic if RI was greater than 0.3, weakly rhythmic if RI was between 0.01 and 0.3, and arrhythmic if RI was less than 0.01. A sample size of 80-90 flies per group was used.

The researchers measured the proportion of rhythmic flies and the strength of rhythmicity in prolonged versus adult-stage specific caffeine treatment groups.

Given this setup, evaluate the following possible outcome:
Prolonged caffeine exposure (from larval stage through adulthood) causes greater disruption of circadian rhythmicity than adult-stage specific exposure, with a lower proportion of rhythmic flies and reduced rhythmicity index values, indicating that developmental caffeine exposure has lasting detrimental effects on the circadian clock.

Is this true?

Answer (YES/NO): NO